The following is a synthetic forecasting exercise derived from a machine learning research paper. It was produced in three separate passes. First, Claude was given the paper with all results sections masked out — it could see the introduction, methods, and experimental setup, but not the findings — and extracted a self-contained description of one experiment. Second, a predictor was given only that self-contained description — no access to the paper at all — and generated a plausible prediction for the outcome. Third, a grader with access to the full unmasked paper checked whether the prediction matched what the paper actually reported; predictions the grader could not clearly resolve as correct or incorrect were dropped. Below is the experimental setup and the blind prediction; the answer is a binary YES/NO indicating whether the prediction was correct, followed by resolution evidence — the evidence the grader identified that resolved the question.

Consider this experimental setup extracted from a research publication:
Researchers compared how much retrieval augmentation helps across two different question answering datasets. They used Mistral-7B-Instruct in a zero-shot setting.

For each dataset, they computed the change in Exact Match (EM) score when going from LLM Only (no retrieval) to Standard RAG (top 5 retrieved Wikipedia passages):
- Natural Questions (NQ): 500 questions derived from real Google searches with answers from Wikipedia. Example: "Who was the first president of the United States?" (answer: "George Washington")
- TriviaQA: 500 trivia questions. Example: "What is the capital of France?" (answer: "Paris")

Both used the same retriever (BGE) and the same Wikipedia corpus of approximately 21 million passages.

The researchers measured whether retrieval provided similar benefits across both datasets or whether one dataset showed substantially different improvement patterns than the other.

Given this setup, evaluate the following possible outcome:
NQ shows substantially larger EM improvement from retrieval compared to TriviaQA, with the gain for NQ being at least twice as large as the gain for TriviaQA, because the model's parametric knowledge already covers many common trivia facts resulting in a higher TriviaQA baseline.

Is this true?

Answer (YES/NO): YES